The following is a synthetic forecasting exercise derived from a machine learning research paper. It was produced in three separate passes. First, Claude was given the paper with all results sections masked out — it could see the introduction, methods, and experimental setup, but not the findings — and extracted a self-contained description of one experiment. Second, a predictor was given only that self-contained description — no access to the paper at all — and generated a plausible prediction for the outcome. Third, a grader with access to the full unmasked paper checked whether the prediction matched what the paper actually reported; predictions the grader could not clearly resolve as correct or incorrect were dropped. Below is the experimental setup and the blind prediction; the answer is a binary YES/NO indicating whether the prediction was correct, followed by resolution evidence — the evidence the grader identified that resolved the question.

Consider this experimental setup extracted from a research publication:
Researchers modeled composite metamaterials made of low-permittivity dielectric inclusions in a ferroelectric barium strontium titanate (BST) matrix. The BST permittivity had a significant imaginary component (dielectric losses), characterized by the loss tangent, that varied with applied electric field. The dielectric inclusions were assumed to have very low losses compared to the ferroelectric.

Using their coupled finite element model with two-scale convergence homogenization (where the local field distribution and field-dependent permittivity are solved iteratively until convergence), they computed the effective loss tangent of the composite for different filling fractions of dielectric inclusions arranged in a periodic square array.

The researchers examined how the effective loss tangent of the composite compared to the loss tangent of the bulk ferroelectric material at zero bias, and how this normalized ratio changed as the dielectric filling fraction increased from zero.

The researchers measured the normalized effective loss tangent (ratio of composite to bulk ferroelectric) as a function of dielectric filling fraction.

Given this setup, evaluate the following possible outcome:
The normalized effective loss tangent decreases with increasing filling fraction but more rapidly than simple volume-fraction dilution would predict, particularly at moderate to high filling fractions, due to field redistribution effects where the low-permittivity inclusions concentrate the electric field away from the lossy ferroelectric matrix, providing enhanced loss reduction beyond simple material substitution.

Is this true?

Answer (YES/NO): NO